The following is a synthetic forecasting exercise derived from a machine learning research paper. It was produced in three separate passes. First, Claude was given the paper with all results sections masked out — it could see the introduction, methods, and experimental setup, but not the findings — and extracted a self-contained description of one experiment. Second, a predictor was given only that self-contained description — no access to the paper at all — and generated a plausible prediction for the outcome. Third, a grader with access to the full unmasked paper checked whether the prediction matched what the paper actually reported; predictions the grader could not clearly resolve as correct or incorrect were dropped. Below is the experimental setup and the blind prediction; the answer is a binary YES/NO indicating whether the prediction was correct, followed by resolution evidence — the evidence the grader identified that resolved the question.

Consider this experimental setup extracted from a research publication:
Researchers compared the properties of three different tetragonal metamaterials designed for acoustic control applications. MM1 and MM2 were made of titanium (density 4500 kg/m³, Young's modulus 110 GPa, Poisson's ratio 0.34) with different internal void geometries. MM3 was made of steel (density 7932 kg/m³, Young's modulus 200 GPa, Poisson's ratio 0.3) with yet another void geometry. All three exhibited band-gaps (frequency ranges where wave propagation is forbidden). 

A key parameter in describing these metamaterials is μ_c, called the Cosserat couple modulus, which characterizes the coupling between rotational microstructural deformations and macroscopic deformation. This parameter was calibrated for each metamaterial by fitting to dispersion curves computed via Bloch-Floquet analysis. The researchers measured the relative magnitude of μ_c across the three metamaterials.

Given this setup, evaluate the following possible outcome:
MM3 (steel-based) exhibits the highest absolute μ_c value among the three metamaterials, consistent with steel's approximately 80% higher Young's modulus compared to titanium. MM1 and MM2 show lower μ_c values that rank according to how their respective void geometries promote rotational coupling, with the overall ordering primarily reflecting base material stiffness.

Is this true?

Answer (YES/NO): NO